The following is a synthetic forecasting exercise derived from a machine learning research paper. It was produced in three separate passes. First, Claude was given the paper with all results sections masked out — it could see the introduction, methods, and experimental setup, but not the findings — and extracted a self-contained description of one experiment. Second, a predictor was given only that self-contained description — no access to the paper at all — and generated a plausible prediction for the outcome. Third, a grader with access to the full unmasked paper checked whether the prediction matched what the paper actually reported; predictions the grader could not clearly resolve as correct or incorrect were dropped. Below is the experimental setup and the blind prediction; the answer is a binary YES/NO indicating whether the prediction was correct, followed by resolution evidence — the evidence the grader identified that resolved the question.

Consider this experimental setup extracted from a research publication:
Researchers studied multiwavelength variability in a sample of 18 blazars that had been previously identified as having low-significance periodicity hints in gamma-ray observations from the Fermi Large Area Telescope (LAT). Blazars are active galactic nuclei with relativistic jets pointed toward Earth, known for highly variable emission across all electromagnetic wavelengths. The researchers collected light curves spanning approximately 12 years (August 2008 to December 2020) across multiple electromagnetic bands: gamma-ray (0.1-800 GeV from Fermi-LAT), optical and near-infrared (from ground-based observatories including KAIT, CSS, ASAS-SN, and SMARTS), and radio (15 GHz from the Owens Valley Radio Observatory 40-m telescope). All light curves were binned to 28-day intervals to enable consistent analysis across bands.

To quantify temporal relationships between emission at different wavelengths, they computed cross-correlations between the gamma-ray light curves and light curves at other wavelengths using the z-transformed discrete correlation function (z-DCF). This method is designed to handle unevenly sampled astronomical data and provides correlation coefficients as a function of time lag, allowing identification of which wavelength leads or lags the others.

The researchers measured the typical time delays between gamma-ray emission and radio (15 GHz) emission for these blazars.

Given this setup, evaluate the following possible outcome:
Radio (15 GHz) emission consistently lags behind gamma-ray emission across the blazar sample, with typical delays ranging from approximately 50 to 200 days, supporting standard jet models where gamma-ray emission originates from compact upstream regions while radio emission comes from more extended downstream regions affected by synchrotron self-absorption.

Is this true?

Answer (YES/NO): NO